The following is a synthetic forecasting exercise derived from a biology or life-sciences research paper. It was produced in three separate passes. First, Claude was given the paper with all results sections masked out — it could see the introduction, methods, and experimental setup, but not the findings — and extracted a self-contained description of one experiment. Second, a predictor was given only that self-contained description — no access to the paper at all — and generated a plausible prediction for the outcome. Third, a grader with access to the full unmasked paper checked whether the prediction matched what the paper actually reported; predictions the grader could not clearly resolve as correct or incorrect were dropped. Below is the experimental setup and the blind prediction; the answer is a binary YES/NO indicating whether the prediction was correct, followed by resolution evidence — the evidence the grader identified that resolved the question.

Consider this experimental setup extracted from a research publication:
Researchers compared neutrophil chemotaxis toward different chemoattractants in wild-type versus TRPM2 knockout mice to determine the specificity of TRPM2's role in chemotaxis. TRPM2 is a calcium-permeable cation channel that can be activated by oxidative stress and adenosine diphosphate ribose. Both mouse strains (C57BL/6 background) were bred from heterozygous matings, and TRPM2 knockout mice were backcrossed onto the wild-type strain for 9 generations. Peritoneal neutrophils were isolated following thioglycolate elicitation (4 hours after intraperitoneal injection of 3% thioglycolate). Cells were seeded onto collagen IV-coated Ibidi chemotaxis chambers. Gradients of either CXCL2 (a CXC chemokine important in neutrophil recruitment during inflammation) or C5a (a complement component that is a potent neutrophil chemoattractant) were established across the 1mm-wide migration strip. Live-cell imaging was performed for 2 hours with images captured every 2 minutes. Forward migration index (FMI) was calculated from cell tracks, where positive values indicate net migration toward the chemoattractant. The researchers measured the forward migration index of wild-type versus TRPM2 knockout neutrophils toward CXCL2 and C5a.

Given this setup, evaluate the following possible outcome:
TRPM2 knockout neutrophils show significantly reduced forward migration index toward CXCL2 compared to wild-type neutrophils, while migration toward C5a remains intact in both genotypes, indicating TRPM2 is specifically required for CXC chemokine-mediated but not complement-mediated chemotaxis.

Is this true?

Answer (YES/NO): NO